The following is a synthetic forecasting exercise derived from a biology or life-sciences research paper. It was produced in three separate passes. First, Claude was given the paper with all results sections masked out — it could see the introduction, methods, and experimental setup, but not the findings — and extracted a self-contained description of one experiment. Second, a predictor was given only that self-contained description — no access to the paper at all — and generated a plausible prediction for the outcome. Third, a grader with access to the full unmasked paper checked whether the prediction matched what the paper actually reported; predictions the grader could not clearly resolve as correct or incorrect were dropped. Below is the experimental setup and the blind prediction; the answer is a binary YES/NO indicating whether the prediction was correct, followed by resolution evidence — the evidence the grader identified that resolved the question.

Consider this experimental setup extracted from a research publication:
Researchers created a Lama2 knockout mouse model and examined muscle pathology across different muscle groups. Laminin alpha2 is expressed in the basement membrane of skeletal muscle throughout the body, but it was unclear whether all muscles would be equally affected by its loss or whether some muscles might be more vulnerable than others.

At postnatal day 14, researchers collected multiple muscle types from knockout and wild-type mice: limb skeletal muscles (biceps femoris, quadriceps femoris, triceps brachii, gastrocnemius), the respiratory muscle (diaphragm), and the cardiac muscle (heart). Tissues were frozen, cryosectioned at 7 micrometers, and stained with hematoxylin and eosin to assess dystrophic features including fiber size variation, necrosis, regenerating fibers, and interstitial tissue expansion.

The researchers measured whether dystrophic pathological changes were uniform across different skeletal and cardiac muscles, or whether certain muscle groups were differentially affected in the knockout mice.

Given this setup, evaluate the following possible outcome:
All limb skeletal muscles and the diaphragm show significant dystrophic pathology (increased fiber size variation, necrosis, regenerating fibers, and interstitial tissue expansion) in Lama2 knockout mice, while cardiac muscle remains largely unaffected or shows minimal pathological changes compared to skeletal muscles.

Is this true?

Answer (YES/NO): YES